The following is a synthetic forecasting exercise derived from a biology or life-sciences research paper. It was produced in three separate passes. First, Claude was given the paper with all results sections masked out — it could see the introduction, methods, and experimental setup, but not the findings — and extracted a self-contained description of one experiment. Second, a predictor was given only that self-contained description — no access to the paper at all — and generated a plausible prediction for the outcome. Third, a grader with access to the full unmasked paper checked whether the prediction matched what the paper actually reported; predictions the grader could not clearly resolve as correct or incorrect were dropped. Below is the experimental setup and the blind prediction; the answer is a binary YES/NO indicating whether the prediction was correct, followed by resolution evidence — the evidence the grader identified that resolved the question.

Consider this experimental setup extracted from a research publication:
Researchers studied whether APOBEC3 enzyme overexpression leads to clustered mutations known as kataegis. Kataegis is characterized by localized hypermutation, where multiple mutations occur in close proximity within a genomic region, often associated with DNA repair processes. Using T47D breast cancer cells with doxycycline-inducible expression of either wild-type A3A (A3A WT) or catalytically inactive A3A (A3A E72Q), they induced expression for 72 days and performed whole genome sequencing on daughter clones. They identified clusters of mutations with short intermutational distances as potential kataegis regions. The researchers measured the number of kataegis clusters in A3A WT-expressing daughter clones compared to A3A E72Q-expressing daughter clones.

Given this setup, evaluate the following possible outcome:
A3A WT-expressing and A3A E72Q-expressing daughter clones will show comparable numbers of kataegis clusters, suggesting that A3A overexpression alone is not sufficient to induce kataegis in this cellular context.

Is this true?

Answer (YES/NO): NO